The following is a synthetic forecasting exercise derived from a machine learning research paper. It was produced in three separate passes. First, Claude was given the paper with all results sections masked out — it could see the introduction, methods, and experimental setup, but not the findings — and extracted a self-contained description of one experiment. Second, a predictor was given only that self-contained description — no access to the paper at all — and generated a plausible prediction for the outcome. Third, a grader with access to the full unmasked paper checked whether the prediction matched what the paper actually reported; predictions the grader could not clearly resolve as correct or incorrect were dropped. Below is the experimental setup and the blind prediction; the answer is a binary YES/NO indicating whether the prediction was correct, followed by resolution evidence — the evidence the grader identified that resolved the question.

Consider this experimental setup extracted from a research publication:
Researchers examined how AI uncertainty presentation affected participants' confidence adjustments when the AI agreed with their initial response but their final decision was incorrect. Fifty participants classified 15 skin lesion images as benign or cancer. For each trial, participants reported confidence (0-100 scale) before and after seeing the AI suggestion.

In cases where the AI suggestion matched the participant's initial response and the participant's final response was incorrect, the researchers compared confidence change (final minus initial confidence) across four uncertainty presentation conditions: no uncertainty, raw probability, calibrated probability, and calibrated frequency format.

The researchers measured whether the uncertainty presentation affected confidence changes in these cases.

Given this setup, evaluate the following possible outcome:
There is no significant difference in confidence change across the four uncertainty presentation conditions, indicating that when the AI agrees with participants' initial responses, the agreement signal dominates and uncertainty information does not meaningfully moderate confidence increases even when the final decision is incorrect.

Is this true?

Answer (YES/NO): NO